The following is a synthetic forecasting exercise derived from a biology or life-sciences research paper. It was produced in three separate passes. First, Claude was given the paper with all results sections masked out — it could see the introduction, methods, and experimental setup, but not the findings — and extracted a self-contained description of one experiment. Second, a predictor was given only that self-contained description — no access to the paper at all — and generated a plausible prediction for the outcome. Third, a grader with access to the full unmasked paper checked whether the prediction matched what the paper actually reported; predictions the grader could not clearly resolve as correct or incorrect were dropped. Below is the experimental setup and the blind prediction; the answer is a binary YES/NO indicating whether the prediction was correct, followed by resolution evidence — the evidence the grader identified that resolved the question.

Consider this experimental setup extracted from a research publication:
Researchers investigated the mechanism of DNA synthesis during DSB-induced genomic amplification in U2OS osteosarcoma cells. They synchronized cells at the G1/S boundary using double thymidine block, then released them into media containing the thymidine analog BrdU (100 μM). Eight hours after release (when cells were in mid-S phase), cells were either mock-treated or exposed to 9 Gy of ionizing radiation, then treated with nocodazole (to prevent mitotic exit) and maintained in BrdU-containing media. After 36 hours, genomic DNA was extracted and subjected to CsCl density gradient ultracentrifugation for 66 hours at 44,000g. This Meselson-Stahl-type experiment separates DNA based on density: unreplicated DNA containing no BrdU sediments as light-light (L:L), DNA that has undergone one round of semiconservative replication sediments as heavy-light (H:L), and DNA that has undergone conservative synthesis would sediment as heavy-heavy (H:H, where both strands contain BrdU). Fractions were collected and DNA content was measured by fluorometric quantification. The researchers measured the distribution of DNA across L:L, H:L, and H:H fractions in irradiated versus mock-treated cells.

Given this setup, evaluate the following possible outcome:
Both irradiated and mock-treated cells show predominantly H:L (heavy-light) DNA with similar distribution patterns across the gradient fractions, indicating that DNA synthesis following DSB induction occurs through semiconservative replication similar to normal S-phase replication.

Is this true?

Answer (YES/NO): NO